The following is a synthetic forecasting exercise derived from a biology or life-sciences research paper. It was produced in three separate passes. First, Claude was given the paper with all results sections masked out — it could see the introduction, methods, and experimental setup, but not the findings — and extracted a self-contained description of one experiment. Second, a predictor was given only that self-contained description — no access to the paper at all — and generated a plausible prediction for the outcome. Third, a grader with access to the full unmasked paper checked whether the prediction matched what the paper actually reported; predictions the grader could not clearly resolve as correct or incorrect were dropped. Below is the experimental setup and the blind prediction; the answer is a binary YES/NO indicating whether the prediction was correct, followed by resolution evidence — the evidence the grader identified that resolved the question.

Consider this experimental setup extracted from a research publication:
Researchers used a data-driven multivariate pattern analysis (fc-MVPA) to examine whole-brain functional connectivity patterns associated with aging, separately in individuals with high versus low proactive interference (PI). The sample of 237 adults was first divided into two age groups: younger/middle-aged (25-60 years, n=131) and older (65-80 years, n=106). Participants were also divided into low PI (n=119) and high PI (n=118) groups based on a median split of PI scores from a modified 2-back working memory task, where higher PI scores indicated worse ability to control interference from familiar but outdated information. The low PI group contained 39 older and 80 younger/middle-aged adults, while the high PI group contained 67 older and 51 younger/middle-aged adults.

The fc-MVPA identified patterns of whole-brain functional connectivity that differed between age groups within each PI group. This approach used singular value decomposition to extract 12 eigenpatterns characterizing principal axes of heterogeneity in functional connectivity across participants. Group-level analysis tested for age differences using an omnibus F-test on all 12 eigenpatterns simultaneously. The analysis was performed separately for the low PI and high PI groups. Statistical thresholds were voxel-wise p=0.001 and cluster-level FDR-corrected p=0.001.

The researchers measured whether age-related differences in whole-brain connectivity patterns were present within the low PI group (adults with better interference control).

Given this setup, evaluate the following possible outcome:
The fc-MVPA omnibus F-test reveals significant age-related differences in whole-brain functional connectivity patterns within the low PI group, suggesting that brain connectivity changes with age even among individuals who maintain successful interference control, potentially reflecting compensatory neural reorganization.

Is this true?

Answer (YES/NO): YES